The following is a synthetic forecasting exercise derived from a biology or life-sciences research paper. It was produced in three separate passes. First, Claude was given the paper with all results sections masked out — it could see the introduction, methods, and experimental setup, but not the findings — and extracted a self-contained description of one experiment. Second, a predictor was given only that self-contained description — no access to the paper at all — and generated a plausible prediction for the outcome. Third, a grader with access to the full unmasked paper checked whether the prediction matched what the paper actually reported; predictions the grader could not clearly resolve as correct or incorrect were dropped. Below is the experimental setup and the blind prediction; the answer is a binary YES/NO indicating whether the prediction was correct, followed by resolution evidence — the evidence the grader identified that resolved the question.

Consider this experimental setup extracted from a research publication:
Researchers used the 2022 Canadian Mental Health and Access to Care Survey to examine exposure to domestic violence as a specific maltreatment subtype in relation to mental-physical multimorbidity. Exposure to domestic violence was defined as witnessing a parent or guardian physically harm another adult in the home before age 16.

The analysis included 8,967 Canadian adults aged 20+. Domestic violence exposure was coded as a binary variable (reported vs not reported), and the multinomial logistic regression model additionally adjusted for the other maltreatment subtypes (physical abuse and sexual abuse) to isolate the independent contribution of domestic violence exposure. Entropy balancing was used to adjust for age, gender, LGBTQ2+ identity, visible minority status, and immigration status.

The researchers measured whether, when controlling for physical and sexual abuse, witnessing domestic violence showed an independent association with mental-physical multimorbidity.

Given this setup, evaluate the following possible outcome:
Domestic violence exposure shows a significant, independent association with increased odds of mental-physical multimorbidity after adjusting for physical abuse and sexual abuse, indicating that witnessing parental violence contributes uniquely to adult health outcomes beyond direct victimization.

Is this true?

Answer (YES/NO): NO